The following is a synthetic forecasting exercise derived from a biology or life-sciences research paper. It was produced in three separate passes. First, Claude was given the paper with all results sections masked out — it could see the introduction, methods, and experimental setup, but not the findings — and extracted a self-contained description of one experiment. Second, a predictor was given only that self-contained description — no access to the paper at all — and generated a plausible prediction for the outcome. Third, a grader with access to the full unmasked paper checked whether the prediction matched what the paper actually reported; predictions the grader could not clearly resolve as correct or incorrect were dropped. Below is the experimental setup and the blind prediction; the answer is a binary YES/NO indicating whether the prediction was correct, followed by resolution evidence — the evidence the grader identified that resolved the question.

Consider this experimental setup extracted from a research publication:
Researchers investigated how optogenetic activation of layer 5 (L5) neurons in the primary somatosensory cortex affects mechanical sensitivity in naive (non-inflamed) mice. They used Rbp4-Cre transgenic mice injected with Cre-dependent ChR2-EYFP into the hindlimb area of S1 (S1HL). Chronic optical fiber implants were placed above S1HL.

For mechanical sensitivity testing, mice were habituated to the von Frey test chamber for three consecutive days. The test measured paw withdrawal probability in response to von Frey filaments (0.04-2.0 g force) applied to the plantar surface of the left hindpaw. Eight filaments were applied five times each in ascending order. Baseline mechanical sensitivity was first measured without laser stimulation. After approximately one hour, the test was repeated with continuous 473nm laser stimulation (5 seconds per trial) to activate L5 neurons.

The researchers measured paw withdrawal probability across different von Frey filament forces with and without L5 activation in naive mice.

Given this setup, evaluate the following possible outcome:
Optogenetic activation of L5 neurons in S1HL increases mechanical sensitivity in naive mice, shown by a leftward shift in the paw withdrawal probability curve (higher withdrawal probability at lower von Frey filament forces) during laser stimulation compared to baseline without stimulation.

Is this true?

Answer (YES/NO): NO